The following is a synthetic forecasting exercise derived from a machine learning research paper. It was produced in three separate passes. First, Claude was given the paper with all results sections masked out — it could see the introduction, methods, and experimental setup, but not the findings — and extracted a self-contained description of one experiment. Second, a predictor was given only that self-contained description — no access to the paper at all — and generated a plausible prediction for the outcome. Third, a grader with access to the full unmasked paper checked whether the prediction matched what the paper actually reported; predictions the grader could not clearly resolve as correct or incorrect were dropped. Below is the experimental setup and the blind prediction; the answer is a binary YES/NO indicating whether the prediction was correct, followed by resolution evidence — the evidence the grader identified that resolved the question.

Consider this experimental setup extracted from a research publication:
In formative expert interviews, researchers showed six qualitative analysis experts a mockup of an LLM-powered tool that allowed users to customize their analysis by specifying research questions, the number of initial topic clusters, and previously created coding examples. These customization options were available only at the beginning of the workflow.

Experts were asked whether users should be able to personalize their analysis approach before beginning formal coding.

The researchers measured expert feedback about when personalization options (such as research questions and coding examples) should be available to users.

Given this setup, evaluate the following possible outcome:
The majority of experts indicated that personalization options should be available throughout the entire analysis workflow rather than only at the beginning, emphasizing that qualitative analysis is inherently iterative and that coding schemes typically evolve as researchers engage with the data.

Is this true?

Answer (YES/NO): YES